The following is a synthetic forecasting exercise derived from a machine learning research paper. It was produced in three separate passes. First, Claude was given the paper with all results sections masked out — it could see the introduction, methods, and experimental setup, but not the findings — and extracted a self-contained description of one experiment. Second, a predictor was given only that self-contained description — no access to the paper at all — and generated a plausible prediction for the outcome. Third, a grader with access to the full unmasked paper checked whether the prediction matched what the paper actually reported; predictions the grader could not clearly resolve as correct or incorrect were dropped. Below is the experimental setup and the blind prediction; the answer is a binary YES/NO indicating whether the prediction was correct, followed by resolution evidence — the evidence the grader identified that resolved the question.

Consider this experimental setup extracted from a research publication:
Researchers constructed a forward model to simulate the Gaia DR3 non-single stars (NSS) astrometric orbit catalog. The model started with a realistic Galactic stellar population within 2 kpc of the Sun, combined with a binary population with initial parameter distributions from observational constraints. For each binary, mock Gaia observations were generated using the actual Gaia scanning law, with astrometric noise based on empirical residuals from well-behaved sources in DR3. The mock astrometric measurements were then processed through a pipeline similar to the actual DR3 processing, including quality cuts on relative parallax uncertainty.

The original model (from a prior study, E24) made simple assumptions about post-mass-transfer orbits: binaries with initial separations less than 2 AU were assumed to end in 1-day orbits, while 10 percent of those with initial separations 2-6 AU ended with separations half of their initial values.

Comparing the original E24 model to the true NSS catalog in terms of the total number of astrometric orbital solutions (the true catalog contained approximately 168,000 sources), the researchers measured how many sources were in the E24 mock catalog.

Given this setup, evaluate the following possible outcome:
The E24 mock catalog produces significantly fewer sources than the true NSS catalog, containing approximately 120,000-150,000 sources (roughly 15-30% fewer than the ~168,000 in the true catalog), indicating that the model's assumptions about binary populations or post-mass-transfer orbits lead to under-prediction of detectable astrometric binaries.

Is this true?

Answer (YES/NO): YES